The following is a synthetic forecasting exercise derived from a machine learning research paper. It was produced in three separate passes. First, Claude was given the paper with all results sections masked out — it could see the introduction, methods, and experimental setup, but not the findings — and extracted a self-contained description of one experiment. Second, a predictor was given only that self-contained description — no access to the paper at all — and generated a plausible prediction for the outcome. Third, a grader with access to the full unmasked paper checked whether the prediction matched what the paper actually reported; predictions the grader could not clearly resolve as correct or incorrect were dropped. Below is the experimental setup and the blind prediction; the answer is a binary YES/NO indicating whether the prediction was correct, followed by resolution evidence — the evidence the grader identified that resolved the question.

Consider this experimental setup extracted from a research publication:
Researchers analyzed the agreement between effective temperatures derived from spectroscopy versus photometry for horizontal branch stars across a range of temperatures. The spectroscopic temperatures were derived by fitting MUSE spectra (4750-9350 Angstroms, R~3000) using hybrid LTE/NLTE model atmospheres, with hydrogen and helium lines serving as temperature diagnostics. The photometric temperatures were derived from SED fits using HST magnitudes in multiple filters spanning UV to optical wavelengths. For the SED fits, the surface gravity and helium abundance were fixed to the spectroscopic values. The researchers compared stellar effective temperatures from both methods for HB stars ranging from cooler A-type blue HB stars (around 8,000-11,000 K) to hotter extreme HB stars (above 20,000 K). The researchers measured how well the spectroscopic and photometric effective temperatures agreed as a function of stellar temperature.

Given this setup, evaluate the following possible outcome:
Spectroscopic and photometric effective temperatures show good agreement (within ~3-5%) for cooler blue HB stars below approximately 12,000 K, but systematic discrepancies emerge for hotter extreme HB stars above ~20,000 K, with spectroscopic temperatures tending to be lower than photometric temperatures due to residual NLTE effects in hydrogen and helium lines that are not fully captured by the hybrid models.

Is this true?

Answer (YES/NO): NO